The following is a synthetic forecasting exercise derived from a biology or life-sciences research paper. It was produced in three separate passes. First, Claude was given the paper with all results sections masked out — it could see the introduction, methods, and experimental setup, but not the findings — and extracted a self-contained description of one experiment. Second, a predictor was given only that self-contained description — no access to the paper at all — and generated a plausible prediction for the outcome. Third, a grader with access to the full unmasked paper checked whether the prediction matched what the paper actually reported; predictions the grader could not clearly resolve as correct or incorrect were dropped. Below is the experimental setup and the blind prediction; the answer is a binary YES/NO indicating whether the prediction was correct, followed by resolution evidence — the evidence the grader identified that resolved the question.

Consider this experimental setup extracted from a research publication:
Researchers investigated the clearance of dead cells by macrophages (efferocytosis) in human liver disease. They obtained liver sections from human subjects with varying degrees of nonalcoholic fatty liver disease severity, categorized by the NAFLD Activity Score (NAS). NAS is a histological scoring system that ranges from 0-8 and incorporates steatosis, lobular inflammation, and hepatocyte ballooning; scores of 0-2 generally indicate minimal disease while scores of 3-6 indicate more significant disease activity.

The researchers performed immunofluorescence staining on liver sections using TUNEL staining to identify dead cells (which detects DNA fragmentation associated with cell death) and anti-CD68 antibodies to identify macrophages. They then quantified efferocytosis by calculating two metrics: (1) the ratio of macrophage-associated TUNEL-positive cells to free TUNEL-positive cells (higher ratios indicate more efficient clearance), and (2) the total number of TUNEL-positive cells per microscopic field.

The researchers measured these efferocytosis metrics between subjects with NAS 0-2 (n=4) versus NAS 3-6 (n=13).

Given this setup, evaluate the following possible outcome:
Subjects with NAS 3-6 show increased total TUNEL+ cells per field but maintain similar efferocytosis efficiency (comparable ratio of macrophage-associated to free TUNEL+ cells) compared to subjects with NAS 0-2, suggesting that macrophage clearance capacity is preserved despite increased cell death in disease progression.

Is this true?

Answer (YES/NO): NO